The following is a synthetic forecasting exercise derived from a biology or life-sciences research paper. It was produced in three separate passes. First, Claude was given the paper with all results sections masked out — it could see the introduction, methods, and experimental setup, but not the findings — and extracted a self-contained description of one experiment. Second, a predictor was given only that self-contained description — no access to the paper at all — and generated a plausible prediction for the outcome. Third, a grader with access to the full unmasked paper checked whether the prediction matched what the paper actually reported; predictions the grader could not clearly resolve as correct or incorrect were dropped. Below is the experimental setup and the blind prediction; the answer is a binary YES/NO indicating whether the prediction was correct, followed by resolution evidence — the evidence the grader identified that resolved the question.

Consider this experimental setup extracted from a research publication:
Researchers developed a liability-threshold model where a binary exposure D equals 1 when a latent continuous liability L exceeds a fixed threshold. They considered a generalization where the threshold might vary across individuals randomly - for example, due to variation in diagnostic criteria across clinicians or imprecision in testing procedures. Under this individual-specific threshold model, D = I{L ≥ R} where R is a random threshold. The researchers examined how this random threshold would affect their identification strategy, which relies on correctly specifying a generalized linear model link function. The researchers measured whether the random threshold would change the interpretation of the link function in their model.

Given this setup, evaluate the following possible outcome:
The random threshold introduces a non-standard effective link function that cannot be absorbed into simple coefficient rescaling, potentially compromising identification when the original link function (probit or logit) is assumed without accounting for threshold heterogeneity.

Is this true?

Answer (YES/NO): NO